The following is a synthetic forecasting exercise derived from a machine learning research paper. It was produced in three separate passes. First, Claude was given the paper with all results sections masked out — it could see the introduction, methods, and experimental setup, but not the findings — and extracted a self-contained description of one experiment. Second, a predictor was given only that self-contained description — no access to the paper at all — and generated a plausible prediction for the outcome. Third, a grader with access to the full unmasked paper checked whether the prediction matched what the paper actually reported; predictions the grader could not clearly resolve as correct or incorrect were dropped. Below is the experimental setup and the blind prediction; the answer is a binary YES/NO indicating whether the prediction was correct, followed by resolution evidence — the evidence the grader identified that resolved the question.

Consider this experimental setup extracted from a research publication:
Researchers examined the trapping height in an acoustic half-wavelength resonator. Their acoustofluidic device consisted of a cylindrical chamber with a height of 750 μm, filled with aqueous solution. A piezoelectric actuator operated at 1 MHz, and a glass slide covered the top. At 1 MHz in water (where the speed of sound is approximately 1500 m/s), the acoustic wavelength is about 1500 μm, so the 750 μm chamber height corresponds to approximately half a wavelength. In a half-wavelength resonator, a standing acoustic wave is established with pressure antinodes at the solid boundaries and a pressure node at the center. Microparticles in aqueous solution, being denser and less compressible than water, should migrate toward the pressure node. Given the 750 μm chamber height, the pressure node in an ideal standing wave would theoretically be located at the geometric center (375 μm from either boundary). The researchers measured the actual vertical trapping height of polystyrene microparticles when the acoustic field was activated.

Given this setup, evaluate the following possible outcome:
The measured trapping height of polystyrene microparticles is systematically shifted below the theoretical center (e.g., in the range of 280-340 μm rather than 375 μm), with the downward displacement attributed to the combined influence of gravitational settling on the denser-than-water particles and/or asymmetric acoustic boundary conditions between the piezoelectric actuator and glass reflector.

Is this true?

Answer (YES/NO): YES